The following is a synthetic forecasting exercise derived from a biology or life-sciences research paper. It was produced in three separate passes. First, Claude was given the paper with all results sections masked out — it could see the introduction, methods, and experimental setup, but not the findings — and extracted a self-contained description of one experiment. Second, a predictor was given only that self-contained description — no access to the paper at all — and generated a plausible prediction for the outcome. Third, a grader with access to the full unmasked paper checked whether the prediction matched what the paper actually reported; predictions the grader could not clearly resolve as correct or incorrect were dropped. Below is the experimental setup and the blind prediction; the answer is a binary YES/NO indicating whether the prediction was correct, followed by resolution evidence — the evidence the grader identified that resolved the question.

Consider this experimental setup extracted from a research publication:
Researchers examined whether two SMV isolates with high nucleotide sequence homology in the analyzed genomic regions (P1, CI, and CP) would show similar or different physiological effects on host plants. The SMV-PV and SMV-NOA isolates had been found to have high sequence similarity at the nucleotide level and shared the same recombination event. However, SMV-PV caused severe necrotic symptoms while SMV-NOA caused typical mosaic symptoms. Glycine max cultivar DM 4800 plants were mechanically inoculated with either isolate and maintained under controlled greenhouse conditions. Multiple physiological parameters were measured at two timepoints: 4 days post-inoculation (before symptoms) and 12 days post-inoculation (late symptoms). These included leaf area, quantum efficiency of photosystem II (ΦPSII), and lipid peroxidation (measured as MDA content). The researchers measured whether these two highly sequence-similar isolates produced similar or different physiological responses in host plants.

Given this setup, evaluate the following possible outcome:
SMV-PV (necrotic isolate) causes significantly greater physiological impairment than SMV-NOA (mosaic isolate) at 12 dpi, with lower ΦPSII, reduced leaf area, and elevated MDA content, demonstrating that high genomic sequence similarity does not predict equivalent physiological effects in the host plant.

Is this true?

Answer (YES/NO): NO